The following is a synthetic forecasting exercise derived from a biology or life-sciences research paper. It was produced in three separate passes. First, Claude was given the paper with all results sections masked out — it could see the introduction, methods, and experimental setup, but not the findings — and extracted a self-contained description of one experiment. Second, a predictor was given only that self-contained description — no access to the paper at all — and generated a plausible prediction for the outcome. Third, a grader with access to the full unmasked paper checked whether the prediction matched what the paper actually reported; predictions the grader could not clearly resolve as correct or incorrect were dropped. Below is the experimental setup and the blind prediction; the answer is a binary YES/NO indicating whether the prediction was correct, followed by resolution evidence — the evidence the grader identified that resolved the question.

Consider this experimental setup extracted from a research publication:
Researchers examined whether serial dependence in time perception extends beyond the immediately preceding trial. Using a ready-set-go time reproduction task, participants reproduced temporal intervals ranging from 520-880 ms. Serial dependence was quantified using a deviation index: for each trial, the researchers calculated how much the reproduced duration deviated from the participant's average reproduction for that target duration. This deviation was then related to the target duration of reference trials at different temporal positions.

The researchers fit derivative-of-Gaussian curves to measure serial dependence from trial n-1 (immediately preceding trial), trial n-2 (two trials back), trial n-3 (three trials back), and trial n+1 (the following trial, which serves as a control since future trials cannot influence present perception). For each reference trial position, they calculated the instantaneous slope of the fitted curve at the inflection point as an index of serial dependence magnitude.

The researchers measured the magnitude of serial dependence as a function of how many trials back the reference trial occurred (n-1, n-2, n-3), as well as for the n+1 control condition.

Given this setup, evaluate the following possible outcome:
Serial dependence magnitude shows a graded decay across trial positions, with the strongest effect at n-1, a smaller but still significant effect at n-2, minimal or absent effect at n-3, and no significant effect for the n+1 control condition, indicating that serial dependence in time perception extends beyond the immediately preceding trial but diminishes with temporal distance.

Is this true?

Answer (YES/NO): NO